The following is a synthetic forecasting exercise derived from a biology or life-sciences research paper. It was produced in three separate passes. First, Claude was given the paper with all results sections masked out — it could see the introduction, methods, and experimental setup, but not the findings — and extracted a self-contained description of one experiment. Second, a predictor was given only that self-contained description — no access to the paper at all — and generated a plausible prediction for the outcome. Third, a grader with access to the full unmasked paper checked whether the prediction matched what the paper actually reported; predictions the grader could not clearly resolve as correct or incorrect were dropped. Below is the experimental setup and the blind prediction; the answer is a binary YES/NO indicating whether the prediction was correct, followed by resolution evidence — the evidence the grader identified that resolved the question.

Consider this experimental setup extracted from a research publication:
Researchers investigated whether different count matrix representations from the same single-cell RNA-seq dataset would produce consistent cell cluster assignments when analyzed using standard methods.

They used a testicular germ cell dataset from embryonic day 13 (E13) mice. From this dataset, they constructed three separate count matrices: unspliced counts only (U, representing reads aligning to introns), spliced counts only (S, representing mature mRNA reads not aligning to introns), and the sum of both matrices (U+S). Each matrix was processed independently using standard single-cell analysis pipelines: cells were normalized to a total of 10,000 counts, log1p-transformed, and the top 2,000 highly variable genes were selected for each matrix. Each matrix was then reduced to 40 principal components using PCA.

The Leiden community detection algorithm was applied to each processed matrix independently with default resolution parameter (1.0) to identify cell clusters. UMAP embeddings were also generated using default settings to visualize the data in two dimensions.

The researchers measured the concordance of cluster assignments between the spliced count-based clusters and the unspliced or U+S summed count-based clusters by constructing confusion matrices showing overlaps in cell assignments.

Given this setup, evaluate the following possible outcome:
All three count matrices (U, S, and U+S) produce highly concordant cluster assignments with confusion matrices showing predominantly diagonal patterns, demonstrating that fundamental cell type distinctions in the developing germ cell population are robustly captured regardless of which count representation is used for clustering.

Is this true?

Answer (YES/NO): NO